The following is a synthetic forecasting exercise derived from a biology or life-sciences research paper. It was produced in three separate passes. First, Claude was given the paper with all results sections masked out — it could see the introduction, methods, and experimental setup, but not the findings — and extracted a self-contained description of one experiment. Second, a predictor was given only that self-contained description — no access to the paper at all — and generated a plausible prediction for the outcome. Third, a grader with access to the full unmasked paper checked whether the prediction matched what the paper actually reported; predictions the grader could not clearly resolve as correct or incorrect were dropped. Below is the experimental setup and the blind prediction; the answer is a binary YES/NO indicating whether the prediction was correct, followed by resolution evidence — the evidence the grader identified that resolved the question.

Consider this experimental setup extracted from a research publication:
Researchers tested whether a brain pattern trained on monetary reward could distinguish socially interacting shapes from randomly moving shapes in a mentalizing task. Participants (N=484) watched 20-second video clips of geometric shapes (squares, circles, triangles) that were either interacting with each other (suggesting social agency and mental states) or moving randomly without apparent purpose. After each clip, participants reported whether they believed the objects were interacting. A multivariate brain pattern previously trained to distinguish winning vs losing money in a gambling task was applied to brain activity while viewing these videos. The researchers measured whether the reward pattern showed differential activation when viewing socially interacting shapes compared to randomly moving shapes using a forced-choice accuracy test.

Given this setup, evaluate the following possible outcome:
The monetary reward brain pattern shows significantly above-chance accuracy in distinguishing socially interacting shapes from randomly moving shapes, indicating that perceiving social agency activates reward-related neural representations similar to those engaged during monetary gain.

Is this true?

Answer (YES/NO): NO